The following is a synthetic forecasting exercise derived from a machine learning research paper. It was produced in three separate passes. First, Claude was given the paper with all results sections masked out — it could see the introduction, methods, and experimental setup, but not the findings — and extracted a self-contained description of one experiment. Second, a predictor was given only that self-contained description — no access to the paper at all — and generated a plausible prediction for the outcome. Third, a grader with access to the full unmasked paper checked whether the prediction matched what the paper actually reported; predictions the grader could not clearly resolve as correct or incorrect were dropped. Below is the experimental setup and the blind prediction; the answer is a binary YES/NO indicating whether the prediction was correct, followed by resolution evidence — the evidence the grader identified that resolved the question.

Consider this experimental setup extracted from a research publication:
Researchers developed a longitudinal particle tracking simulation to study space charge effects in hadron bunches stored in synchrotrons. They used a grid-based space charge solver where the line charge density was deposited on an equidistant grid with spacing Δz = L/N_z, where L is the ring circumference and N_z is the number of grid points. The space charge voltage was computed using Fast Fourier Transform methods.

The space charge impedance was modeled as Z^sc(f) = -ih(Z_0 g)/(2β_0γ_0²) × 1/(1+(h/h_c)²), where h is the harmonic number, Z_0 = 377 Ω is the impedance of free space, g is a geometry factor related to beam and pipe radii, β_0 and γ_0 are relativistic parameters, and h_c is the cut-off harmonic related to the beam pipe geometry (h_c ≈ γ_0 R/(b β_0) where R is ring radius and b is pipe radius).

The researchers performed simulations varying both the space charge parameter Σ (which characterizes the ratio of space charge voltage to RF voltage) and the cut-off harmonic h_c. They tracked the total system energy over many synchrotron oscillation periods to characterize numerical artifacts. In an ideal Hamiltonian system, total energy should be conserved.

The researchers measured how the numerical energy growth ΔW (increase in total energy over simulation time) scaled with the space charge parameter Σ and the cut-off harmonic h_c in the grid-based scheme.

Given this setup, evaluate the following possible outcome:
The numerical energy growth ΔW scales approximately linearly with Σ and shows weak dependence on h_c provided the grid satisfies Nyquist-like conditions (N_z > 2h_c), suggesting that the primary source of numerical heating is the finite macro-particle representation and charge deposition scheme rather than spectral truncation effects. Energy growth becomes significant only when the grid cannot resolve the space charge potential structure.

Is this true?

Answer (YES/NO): NO